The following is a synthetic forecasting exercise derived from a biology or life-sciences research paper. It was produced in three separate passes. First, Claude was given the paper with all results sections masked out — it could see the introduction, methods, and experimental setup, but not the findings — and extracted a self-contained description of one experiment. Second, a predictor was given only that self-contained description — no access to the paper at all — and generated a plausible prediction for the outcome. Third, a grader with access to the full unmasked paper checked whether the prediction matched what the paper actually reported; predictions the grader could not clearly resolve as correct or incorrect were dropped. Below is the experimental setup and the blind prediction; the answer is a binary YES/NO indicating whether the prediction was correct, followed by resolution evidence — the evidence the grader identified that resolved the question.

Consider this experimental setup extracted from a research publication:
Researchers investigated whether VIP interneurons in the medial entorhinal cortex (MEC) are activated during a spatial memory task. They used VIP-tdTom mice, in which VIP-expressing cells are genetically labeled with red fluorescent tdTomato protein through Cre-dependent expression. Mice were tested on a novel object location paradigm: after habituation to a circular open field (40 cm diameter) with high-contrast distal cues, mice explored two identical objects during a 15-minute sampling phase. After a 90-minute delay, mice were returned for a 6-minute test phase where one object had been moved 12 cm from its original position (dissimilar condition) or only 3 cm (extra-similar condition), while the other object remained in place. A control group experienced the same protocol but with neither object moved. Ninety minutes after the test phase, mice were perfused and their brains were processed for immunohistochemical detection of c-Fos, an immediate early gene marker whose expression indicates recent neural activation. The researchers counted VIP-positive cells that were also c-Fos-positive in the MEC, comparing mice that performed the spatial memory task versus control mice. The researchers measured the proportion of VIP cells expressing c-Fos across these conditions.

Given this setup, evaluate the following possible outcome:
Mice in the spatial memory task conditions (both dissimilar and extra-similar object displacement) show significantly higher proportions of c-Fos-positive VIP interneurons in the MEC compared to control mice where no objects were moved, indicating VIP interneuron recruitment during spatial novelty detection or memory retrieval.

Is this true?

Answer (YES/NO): YES